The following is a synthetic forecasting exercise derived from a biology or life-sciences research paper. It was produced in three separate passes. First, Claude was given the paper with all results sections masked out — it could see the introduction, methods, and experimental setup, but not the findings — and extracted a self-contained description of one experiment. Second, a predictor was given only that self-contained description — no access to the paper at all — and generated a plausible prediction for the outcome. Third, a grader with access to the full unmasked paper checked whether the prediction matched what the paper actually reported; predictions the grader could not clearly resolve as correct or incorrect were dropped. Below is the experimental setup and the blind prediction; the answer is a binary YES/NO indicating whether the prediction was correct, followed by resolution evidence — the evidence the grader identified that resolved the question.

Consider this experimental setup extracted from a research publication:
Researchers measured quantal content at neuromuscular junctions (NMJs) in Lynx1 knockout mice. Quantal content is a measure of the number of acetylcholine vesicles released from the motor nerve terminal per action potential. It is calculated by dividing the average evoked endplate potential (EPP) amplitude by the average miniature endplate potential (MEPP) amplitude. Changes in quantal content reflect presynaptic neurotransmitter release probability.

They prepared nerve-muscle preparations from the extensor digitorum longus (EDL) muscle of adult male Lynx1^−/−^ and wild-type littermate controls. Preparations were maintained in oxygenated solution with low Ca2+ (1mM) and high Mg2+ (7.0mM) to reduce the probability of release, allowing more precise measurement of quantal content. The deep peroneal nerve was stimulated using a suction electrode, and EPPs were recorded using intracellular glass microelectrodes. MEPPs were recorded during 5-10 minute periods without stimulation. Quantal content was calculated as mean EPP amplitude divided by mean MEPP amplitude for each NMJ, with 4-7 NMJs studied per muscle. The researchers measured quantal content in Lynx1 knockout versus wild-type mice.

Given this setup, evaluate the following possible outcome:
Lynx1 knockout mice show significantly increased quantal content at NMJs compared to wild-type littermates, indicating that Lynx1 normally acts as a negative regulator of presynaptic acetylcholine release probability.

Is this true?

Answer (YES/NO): NO